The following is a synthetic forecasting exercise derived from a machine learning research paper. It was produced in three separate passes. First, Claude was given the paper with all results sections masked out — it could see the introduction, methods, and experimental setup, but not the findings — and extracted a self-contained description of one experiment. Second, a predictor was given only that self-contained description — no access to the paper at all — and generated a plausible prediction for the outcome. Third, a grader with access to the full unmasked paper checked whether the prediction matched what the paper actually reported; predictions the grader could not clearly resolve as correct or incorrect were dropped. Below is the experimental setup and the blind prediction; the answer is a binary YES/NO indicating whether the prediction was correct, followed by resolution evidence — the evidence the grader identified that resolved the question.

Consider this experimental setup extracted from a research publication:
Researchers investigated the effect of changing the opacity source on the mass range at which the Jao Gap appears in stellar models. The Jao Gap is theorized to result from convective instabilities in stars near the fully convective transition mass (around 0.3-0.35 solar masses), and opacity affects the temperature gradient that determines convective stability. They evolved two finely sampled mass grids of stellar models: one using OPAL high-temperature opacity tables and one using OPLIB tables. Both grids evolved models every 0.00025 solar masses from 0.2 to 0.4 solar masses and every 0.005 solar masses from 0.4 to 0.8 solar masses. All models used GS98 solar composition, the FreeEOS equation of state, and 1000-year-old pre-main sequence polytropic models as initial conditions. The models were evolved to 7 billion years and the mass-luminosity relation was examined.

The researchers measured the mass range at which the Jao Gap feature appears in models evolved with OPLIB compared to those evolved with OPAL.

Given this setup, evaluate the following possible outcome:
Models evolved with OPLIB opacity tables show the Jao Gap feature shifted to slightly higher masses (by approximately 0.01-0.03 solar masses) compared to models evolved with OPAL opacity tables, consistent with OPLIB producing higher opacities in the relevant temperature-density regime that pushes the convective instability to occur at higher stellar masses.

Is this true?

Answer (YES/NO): NO